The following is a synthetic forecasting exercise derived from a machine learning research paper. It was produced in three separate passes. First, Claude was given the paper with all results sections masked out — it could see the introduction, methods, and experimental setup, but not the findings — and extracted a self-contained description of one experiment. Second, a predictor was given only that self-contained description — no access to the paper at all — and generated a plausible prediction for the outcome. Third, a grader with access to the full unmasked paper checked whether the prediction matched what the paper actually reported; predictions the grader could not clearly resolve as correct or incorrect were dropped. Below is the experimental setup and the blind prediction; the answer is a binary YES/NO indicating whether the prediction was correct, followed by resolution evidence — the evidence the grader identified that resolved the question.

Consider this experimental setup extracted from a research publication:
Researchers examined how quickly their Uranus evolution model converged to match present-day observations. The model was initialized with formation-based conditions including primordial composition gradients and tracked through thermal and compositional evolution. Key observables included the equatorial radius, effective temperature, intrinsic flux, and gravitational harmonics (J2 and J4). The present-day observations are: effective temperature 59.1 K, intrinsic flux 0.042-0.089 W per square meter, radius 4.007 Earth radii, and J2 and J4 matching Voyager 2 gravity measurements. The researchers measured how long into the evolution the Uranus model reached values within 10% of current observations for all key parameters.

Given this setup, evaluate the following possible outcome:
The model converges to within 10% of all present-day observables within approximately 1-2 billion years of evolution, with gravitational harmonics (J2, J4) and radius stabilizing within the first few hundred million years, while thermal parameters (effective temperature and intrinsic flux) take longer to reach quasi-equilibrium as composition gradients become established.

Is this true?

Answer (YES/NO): NO